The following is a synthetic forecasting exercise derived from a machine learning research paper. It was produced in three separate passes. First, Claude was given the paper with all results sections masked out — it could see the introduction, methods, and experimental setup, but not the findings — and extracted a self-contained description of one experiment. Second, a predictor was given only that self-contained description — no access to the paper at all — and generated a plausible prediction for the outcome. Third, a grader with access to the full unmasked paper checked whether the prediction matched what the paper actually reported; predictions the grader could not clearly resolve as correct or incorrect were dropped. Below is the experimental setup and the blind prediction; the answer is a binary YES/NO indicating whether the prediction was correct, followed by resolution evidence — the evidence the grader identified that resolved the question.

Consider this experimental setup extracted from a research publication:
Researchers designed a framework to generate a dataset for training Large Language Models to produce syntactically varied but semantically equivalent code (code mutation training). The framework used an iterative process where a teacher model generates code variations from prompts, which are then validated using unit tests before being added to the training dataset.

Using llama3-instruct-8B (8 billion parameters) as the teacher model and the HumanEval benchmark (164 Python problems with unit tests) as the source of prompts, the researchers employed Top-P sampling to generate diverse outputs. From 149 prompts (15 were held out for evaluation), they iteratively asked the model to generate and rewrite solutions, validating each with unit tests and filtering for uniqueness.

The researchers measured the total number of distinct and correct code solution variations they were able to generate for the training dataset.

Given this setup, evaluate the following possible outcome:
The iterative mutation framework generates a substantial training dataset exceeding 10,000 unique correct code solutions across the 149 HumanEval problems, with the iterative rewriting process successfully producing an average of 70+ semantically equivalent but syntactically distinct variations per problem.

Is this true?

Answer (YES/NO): NO